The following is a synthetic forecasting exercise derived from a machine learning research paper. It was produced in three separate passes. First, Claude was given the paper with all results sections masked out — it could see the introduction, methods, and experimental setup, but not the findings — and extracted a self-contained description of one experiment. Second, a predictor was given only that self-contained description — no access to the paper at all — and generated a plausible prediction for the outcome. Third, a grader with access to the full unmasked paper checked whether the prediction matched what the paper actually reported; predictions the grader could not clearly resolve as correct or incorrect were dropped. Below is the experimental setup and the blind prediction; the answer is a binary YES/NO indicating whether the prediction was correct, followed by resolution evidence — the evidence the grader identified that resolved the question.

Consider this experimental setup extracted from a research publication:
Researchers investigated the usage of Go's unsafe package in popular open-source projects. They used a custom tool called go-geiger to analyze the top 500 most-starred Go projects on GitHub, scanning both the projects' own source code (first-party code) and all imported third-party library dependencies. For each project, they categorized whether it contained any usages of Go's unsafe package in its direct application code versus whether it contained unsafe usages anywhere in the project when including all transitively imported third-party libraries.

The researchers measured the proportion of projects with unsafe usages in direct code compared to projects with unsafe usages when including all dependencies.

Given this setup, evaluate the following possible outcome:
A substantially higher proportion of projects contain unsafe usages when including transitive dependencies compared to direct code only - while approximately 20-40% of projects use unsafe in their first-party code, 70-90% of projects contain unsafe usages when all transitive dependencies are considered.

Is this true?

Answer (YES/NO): NO